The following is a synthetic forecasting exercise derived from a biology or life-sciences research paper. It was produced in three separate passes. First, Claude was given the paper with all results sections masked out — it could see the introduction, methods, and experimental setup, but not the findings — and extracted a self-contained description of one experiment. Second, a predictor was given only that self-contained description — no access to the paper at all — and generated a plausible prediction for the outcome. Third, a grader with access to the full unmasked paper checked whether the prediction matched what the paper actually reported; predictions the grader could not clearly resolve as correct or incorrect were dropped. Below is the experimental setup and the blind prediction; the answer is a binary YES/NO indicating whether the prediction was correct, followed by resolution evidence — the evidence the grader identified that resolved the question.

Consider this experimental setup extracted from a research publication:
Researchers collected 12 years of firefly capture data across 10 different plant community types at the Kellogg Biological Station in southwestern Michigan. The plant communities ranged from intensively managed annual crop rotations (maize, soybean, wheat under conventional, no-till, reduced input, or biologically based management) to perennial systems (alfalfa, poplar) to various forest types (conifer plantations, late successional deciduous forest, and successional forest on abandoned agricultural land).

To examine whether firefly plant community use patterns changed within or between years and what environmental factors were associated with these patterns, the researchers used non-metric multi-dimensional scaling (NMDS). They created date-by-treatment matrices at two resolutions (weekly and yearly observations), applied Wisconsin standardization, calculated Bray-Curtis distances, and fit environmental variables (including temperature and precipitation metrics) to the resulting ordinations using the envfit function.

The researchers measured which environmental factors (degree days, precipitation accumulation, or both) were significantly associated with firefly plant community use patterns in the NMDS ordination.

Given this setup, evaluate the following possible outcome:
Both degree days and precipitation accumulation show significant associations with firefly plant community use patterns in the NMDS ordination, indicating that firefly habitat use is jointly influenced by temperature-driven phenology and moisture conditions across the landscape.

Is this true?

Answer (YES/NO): NO